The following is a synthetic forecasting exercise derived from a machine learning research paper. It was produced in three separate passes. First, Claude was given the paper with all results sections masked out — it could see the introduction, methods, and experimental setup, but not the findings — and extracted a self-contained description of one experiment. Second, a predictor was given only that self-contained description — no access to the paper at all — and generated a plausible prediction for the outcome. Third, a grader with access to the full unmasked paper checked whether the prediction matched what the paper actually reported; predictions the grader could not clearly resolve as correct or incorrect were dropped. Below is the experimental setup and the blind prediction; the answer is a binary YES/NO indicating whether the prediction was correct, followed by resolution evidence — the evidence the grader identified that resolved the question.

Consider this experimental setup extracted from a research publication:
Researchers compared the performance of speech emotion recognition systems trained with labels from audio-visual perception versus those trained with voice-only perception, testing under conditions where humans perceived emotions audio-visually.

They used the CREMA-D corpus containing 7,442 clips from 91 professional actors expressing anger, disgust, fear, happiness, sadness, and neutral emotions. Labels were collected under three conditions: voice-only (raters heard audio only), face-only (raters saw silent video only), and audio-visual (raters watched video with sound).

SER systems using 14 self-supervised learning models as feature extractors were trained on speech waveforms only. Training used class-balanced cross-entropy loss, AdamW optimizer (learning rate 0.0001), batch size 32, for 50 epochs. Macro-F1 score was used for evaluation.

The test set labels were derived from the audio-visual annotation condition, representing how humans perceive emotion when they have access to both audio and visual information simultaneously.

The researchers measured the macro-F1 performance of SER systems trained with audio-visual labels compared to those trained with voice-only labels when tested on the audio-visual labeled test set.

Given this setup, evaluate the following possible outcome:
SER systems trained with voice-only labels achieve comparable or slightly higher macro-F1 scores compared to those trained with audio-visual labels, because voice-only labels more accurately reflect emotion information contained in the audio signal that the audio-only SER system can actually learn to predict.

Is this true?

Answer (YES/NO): NO